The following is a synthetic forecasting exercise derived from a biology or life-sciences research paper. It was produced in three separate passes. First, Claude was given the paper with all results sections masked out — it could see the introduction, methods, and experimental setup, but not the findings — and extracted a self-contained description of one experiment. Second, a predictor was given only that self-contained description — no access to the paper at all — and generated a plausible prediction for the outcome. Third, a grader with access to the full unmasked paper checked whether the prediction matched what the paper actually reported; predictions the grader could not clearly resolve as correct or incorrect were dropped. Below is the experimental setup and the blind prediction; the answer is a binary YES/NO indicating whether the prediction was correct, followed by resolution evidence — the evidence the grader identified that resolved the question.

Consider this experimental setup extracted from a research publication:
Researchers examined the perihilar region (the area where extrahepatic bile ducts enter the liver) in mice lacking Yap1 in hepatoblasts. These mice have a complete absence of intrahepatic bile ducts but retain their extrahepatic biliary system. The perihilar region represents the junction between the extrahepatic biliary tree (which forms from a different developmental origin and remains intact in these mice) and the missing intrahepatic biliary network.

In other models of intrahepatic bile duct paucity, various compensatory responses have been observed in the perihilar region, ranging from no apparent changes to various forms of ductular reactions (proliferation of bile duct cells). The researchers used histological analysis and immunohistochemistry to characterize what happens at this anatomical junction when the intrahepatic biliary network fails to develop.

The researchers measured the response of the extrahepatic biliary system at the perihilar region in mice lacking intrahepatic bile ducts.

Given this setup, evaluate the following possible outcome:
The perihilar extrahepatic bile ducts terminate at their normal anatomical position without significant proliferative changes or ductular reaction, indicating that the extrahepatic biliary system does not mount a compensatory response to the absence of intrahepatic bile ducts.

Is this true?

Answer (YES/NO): NO